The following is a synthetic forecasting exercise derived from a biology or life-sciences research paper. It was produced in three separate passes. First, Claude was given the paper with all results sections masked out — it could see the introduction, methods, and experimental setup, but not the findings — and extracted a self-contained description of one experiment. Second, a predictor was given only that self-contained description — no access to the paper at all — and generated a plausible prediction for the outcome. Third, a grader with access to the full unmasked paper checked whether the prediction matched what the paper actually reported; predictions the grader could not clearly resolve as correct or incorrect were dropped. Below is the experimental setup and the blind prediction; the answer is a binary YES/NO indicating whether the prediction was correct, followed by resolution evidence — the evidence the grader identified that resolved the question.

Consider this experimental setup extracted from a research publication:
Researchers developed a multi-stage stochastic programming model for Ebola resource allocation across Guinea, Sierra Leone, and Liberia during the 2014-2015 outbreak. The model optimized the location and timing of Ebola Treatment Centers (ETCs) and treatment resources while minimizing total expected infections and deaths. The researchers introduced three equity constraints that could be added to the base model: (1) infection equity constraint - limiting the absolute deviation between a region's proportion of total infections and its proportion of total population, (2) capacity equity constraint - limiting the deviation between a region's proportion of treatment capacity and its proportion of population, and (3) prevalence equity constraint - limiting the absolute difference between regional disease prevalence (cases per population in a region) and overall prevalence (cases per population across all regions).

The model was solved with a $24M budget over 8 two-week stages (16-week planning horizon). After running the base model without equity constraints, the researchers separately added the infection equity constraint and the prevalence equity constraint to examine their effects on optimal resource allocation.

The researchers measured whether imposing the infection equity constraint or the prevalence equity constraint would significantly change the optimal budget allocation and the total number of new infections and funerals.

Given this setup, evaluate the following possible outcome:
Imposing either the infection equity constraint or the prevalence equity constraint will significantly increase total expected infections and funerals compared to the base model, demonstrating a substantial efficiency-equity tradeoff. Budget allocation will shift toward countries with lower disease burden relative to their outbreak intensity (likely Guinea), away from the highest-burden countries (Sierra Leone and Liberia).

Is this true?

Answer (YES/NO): NO